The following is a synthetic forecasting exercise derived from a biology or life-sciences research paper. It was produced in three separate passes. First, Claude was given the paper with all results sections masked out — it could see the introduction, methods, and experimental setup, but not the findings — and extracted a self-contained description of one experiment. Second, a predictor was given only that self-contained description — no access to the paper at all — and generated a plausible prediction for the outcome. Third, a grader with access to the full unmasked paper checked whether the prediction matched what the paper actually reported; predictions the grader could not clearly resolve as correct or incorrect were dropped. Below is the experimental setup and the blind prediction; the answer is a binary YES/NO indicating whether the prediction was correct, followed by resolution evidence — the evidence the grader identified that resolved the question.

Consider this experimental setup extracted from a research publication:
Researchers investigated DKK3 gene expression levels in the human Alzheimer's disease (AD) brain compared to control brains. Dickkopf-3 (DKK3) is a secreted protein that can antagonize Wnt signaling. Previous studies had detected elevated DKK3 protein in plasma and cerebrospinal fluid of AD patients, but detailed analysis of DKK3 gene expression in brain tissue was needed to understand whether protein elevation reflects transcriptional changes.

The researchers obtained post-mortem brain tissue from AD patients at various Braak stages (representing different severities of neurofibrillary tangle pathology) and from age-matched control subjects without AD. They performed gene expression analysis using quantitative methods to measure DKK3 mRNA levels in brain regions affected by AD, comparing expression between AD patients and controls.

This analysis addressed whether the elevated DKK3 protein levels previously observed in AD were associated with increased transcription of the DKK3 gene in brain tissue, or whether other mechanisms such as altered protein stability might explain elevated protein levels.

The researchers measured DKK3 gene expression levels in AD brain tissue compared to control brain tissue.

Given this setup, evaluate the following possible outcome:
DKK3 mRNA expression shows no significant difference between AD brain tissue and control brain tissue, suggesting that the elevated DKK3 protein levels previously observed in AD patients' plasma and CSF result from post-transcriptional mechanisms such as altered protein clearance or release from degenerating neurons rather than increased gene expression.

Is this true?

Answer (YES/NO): NO